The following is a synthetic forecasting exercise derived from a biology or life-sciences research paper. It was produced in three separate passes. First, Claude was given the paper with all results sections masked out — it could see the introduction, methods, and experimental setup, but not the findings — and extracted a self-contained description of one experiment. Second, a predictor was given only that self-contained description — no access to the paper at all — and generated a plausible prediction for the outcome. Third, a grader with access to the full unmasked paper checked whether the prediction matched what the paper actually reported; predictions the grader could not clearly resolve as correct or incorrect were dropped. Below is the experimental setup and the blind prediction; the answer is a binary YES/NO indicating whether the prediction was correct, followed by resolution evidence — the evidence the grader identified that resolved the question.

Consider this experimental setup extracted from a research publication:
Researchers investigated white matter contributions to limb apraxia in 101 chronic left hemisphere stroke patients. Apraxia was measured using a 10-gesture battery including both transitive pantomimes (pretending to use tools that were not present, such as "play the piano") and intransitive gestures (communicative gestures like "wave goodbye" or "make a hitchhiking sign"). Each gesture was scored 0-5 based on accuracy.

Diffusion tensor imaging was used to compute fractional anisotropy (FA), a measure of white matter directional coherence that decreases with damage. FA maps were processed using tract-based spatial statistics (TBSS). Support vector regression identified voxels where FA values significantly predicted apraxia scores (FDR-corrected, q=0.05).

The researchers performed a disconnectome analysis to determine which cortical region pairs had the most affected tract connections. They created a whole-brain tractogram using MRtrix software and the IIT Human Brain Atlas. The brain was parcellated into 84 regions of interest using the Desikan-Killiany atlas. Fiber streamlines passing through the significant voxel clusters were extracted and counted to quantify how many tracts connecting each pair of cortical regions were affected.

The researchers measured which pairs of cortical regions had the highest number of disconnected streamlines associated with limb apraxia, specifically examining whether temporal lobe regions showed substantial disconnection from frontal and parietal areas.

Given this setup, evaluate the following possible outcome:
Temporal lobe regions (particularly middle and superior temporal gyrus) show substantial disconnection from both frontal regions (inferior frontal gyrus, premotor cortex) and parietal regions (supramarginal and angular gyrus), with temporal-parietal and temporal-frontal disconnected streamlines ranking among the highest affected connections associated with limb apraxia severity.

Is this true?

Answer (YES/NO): NO